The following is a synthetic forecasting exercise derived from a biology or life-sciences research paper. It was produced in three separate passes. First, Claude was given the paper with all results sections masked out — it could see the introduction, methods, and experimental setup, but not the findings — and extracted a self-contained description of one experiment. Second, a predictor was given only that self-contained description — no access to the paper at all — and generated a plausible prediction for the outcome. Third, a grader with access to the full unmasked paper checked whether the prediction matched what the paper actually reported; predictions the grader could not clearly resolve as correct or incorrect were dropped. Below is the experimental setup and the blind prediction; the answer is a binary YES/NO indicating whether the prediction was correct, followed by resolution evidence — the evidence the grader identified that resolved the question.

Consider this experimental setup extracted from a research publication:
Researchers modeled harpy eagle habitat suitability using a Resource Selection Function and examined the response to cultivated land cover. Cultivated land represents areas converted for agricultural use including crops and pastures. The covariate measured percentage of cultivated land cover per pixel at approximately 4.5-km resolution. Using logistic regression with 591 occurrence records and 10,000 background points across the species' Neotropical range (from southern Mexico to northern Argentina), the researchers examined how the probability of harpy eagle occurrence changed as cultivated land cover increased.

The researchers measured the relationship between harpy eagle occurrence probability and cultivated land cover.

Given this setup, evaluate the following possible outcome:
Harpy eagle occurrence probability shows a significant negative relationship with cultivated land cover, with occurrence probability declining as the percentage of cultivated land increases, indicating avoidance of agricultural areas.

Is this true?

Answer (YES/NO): YES